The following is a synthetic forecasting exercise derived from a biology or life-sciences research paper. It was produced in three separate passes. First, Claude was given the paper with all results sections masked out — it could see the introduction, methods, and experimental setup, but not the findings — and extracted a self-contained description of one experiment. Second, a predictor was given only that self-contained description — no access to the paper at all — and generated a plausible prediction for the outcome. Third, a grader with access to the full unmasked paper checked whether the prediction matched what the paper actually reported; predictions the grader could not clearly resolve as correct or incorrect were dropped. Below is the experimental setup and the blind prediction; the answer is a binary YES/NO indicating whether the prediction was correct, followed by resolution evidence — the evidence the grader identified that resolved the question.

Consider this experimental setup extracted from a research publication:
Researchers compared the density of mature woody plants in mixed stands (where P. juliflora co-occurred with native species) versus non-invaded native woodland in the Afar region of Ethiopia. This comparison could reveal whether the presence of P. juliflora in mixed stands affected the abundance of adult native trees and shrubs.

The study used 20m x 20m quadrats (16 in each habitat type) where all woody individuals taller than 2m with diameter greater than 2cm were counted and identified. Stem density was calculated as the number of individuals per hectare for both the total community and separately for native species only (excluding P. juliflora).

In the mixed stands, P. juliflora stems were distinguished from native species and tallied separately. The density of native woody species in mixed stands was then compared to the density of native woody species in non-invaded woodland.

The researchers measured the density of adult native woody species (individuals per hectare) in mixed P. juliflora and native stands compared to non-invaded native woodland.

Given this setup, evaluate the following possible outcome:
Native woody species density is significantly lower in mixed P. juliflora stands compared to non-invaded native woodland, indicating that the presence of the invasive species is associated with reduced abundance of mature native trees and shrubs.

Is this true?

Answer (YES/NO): NO